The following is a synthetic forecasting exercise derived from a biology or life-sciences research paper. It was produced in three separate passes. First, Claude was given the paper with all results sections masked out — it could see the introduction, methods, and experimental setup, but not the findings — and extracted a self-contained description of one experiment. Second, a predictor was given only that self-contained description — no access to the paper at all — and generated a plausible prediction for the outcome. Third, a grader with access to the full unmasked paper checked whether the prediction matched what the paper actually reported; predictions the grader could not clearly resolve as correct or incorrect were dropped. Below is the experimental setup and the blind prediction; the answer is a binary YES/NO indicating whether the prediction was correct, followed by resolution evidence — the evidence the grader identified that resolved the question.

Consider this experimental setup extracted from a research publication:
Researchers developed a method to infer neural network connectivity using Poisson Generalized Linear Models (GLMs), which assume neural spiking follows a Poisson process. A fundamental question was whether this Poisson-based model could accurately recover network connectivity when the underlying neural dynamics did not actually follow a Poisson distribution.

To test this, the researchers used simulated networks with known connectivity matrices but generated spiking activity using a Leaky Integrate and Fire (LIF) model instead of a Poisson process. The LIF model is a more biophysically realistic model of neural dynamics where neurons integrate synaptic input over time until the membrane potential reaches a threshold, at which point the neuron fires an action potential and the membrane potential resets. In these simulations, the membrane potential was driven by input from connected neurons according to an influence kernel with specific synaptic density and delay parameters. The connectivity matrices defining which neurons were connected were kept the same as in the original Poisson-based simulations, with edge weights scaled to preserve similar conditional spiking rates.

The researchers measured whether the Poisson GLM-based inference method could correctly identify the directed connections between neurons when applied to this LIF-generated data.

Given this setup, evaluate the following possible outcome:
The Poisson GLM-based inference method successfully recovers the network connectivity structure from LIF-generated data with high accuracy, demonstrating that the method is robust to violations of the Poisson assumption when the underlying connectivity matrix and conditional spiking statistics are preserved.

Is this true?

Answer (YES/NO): YES